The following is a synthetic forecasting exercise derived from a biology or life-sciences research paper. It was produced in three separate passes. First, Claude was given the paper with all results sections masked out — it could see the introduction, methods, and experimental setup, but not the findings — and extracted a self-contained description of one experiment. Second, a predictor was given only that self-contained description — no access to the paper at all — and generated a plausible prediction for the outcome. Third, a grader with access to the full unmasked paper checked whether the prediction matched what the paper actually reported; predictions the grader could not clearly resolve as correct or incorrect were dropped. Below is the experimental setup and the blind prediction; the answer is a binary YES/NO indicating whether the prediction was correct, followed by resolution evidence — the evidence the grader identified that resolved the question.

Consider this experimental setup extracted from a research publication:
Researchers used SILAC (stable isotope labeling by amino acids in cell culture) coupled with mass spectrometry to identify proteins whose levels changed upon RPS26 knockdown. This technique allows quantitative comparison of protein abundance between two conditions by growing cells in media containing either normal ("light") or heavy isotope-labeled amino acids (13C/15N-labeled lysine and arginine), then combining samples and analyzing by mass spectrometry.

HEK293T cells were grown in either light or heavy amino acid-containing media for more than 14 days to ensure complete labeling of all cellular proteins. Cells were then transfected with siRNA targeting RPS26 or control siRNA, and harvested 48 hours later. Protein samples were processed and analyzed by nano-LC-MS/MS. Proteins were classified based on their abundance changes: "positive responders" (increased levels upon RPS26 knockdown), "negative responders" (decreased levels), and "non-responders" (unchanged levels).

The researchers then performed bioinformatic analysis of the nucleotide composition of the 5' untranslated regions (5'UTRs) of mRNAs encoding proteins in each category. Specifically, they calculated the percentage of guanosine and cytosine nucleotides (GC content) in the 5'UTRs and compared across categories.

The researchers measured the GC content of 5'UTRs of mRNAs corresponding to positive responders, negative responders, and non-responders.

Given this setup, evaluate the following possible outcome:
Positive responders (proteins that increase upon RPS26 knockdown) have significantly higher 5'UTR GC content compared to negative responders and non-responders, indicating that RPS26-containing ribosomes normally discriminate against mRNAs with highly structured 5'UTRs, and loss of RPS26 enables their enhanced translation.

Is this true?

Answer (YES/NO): NO